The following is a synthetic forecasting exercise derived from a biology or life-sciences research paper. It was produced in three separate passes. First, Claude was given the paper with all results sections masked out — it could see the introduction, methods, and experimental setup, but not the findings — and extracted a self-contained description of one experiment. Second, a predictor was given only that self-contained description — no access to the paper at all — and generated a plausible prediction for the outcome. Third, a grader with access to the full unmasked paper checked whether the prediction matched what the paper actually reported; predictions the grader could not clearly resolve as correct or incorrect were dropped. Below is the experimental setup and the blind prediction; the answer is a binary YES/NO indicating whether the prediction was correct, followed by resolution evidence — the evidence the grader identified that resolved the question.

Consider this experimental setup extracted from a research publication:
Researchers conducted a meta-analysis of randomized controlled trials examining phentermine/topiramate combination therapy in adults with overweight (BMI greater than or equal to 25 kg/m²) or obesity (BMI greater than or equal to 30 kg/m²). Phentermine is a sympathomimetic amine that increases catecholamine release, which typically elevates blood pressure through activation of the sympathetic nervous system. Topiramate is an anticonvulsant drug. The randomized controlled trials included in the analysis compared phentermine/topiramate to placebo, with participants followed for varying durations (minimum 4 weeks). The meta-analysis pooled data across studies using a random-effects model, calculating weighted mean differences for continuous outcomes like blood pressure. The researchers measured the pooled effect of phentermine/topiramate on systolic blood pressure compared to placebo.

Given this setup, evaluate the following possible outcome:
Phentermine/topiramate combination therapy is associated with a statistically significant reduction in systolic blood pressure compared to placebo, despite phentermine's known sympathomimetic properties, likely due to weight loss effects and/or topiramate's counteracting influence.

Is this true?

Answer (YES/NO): YES